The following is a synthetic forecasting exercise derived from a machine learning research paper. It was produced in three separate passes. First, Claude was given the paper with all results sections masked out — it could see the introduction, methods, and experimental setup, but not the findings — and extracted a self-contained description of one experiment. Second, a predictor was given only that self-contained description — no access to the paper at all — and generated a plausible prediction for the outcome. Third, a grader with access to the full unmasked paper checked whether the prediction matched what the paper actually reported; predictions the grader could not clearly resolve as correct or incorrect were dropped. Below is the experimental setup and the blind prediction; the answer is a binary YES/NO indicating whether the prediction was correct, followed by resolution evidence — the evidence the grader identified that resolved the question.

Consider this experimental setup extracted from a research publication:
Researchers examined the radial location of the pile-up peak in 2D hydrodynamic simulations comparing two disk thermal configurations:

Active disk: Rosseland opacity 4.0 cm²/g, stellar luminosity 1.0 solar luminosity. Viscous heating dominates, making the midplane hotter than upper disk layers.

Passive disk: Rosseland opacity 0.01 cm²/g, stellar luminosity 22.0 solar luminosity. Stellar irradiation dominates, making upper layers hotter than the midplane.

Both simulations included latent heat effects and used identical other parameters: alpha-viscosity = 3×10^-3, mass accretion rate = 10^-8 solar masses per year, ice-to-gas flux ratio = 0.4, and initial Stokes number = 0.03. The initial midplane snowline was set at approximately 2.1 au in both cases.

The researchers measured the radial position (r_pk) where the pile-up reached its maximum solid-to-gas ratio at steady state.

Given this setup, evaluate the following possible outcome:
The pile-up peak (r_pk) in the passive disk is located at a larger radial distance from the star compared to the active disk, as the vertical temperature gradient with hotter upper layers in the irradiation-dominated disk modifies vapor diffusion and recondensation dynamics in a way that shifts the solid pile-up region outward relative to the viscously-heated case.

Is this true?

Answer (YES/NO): YES